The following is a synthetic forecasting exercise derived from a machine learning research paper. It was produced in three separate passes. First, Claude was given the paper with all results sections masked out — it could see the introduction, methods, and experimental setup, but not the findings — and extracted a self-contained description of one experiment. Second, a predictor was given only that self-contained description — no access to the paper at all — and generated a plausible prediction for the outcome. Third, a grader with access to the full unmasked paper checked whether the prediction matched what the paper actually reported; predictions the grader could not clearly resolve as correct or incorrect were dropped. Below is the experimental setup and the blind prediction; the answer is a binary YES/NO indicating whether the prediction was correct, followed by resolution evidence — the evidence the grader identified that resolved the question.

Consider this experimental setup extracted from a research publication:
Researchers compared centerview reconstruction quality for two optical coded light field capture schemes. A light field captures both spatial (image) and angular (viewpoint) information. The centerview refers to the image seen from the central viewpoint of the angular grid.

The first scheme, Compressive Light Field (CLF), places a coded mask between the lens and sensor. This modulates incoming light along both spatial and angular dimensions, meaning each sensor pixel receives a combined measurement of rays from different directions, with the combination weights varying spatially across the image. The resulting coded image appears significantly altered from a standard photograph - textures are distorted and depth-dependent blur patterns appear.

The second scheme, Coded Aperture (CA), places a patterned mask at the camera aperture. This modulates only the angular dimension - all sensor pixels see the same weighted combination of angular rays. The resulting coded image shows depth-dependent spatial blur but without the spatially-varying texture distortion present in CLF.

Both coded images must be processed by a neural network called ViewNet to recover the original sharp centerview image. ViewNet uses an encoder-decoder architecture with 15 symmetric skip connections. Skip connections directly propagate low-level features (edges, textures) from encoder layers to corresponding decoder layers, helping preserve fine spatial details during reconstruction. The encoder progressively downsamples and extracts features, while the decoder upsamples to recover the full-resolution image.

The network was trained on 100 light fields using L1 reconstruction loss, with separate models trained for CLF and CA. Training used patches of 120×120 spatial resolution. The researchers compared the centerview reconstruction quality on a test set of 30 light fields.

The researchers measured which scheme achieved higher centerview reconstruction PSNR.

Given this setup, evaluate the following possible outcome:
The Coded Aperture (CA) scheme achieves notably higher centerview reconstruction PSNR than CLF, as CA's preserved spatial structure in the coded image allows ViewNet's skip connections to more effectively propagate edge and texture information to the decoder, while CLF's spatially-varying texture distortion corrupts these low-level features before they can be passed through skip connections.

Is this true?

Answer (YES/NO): NO